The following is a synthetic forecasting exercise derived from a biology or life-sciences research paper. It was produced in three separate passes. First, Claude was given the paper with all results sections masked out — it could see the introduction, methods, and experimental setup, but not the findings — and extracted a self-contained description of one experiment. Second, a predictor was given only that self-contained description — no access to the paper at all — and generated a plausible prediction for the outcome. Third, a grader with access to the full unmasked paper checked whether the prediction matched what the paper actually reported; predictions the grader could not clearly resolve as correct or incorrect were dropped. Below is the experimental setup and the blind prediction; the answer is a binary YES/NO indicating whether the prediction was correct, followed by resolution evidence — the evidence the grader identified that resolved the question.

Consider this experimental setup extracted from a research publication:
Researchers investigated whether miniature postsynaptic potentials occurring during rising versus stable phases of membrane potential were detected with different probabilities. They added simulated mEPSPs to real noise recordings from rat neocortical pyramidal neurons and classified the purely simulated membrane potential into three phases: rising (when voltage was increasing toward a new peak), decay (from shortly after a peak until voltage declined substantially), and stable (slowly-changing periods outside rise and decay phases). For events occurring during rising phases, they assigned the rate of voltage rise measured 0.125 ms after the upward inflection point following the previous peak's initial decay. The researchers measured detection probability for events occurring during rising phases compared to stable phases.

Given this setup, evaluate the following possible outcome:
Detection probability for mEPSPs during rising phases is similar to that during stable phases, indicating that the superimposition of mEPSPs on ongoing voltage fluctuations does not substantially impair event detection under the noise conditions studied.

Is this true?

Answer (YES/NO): NO